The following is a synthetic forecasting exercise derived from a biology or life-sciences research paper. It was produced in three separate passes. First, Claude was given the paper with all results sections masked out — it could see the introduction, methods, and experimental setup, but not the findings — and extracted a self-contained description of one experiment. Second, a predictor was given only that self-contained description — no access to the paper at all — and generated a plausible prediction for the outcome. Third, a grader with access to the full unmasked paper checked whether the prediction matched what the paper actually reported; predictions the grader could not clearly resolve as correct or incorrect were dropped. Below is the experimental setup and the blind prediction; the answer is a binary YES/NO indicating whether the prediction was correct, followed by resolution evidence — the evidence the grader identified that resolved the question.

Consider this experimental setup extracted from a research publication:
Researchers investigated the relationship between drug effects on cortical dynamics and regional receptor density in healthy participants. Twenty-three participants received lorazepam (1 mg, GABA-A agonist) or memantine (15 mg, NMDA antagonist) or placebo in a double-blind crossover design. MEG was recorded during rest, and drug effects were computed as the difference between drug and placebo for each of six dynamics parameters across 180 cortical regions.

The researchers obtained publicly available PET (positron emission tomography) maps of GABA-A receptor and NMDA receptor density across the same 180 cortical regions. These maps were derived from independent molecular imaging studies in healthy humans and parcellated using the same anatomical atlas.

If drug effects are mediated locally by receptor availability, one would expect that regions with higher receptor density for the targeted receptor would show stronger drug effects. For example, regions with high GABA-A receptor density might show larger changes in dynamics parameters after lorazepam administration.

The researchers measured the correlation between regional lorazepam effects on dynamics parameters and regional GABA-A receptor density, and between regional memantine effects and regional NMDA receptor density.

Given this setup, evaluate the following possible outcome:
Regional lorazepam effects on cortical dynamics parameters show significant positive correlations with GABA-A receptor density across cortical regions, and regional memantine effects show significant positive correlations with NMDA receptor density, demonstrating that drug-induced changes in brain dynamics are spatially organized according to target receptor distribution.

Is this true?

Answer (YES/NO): NO